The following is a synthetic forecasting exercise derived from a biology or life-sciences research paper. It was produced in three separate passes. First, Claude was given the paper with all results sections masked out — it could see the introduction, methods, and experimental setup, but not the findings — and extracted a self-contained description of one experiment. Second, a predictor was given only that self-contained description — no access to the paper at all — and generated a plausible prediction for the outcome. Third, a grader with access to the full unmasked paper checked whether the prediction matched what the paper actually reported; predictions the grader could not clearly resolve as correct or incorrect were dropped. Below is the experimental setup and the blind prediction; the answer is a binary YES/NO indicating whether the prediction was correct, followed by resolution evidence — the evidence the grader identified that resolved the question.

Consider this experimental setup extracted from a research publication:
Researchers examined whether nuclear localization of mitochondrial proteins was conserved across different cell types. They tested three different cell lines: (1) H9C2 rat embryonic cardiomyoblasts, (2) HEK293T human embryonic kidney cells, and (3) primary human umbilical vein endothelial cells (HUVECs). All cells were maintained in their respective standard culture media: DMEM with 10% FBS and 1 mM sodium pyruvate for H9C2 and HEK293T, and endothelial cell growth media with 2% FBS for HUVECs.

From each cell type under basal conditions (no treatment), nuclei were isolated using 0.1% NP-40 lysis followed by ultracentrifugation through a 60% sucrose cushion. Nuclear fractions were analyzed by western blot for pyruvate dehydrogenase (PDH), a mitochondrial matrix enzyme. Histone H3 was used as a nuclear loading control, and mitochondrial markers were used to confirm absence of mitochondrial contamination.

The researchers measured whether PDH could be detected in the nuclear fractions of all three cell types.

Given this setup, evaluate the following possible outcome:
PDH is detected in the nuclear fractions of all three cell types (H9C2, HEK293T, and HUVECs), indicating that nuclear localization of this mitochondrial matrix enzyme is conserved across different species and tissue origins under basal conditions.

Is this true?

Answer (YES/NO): YES